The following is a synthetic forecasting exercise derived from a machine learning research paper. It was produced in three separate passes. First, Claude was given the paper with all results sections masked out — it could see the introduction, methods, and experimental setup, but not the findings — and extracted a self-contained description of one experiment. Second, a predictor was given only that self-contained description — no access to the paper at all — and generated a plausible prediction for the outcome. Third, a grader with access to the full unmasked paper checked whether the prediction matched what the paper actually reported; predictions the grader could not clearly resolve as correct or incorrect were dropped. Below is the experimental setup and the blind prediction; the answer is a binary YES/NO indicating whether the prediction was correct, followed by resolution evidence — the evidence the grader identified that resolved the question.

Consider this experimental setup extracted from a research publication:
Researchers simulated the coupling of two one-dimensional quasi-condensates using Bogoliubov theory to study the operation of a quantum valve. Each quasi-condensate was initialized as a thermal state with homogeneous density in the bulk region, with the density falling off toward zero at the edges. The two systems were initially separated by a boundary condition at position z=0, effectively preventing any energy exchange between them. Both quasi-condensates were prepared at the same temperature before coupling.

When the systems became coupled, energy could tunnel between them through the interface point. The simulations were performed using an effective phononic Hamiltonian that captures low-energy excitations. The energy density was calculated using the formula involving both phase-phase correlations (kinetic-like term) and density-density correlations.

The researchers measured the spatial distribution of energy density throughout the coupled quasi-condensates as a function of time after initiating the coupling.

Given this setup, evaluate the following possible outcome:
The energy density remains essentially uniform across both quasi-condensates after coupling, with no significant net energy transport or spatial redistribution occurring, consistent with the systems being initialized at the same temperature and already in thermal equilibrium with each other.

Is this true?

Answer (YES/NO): NO